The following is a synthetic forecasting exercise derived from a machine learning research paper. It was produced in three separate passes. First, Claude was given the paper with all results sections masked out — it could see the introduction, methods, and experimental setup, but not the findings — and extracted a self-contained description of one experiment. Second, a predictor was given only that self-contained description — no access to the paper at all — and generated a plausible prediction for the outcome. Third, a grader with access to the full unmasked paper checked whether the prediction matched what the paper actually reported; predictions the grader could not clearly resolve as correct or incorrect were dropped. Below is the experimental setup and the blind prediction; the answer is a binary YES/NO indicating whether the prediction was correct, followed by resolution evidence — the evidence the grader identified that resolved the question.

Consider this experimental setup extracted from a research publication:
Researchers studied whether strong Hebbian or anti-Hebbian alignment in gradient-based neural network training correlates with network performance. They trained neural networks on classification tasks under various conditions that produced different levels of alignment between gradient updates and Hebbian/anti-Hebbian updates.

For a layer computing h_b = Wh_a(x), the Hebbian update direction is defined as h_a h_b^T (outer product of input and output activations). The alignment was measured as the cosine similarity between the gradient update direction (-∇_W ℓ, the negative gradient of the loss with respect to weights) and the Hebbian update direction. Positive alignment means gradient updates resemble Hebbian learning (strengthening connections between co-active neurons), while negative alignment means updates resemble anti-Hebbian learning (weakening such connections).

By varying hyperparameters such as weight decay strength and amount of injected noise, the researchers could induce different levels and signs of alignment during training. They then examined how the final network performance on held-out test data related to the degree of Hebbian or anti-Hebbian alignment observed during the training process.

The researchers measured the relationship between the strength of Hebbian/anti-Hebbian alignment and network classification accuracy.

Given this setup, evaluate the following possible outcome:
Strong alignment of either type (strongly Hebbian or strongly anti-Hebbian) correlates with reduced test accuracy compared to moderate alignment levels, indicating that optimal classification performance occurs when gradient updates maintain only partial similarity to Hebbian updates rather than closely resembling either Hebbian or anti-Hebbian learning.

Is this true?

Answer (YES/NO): NO